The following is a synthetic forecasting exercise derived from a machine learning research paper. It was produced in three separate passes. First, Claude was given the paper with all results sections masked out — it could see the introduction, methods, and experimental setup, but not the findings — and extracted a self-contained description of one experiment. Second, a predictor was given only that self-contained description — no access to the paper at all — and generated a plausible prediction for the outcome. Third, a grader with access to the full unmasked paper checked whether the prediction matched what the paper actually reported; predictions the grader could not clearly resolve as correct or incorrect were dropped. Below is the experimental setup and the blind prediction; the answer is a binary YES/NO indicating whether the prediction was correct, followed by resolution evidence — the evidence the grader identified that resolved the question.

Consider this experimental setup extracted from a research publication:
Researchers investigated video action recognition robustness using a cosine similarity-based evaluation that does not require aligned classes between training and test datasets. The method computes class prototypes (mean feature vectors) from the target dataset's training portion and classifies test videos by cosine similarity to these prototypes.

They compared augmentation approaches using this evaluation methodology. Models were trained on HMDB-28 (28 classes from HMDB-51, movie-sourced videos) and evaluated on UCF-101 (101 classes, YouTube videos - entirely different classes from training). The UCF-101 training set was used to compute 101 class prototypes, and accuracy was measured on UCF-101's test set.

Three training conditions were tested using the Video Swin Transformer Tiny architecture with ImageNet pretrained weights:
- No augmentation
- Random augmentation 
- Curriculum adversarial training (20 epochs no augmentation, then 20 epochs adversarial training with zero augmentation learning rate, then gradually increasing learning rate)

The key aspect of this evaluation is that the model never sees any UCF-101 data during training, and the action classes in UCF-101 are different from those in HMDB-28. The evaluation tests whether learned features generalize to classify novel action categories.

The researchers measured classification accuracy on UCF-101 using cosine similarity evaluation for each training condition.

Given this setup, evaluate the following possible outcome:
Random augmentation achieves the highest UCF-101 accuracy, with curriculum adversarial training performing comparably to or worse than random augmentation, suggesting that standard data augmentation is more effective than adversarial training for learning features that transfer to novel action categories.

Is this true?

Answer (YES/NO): NO